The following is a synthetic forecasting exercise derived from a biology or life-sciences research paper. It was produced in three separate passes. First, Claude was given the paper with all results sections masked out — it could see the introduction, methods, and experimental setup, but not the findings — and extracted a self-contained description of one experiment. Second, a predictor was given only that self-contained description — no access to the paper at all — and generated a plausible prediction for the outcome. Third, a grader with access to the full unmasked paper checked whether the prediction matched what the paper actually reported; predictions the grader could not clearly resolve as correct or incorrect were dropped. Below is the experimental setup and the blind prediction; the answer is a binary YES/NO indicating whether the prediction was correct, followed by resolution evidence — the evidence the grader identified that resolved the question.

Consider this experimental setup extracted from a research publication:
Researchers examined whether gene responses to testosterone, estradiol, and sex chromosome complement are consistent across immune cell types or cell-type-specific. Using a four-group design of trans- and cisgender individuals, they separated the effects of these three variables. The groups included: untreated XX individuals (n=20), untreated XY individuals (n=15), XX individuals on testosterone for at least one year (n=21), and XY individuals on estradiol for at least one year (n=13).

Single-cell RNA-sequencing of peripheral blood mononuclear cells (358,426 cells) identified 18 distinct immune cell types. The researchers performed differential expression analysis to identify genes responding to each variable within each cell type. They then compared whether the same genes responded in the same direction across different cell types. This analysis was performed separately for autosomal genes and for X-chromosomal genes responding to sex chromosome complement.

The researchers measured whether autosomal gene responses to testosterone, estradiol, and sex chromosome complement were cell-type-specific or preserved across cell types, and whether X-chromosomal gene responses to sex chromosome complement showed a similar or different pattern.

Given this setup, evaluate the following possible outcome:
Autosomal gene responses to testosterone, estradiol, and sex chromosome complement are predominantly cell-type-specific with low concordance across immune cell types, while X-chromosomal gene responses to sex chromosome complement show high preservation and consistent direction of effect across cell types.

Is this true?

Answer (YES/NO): YES